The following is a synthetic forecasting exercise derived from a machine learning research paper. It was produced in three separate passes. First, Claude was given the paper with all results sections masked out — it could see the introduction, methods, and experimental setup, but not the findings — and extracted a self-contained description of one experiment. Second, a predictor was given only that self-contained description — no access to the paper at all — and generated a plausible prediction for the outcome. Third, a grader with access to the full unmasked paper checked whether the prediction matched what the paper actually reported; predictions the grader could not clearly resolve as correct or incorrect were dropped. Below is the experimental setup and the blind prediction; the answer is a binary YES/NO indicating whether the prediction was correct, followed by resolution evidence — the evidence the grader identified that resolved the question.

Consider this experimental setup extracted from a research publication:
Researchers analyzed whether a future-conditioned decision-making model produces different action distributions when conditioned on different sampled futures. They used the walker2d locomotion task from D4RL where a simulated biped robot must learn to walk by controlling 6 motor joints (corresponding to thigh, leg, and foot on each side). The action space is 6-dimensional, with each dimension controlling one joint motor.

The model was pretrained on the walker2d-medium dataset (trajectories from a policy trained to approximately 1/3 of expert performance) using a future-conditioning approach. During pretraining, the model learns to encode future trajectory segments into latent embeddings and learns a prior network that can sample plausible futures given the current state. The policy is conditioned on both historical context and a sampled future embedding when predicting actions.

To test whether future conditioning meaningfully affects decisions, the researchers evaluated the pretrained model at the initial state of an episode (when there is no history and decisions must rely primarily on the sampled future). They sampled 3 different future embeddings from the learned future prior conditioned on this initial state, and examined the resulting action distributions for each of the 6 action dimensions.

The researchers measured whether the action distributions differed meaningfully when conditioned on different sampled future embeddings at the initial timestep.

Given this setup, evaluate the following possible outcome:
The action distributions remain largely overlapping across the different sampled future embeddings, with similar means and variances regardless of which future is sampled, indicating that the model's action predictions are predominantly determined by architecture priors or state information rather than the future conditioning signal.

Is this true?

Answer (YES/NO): NO